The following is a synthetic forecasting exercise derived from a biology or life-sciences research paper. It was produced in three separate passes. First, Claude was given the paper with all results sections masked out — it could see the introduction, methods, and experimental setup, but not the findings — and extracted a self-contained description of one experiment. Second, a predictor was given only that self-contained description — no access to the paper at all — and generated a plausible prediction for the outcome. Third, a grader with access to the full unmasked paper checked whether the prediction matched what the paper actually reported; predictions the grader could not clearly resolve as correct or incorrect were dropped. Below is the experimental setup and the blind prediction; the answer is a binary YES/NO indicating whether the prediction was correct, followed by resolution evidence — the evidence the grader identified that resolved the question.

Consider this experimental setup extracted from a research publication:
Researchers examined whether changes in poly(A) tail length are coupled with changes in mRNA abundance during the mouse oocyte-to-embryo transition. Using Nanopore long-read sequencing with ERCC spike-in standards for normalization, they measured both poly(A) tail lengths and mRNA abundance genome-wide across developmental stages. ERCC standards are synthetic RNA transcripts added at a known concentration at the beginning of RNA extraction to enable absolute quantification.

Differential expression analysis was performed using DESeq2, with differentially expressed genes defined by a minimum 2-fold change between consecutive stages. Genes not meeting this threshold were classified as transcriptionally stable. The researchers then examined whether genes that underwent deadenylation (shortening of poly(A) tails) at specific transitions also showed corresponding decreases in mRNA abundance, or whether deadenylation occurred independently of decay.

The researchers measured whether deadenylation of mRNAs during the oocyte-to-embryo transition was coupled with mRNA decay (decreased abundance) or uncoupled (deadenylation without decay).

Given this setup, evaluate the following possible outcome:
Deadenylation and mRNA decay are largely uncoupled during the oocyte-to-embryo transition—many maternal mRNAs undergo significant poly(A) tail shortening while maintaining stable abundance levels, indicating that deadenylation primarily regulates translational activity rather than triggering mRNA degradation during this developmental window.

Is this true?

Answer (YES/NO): NO